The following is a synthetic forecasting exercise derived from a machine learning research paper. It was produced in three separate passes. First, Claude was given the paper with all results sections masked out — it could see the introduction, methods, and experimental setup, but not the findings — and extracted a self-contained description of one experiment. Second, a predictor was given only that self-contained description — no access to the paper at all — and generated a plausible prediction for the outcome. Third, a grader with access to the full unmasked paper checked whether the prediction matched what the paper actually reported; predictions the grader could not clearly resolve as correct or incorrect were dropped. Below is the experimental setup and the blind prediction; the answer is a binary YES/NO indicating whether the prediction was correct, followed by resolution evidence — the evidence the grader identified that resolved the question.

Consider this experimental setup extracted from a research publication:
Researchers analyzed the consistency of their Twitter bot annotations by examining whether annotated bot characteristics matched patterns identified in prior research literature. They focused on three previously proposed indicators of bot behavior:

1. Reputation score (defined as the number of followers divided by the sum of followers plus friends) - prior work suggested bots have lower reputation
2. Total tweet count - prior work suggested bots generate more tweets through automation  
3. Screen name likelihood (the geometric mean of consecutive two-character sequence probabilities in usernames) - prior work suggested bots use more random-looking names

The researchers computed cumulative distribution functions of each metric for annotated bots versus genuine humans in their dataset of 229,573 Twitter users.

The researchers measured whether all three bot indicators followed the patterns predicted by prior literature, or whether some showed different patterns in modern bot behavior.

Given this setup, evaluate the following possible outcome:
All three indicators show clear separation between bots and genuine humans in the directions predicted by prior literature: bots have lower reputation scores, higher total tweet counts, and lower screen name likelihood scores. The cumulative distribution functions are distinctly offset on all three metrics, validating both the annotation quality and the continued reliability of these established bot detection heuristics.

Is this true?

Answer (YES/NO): NO